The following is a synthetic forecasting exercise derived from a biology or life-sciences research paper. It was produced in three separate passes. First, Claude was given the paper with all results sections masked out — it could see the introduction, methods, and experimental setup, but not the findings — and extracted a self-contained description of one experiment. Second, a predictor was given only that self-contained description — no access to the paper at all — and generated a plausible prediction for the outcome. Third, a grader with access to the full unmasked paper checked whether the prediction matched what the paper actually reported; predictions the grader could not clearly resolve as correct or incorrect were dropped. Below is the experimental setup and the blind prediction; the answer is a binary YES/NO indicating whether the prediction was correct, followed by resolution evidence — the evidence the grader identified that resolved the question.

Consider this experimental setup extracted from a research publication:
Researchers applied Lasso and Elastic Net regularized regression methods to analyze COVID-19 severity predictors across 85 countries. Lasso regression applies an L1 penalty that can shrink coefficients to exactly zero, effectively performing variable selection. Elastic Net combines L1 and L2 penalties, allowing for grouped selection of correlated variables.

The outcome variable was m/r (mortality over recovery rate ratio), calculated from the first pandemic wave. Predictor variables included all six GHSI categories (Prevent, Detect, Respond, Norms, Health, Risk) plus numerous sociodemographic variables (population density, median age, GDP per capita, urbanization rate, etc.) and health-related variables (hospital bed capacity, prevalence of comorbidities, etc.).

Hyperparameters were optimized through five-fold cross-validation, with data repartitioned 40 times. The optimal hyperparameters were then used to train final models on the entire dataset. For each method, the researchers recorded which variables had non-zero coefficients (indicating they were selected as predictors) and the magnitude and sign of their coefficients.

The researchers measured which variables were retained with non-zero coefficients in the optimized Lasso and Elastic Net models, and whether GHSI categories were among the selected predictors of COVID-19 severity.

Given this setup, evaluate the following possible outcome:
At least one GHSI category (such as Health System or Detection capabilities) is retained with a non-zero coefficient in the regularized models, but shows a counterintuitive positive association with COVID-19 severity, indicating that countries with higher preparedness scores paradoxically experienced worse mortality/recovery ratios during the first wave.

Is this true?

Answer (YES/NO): YES